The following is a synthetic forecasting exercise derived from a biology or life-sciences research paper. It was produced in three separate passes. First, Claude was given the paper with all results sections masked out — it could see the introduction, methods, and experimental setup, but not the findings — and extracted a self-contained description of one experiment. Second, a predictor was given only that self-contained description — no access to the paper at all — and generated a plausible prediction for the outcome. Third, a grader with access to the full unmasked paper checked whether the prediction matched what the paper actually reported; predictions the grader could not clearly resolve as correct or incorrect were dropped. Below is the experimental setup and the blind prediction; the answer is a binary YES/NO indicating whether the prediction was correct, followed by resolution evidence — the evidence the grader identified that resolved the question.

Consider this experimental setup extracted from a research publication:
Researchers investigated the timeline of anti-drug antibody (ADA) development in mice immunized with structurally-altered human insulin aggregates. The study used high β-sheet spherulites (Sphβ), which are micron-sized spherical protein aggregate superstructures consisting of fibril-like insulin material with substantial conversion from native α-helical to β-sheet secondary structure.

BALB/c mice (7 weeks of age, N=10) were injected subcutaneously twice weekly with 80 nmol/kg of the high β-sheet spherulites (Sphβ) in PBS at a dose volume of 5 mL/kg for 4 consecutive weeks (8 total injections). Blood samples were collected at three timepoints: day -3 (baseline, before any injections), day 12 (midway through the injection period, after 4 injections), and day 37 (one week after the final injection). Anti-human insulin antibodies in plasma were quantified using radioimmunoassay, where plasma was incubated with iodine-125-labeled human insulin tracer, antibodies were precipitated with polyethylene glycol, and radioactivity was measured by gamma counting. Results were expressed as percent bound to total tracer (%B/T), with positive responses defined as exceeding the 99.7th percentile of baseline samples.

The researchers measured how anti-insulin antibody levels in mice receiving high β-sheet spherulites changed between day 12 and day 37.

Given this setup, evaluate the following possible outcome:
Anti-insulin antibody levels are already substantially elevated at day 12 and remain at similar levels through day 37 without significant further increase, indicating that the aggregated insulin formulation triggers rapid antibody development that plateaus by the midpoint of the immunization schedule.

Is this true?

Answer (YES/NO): NO